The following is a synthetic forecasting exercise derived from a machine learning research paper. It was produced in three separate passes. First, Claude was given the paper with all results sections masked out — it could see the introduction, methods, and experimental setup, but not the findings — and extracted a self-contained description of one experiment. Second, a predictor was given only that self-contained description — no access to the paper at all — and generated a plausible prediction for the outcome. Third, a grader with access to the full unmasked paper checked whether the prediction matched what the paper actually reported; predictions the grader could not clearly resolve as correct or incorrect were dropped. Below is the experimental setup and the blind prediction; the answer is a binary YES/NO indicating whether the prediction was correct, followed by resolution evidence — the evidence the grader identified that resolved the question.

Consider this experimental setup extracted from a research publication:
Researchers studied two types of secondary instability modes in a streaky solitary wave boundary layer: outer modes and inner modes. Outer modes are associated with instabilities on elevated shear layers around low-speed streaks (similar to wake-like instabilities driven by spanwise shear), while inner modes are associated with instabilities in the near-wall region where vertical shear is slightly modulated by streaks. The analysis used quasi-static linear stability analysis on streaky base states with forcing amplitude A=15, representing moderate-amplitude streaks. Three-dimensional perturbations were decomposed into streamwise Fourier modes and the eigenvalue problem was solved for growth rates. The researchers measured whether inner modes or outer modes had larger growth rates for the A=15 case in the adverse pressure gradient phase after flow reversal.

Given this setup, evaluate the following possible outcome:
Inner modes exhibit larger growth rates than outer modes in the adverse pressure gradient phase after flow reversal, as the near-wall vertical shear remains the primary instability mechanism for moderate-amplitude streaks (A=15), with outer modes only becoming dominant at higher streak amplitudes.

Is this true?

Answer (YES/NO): YES